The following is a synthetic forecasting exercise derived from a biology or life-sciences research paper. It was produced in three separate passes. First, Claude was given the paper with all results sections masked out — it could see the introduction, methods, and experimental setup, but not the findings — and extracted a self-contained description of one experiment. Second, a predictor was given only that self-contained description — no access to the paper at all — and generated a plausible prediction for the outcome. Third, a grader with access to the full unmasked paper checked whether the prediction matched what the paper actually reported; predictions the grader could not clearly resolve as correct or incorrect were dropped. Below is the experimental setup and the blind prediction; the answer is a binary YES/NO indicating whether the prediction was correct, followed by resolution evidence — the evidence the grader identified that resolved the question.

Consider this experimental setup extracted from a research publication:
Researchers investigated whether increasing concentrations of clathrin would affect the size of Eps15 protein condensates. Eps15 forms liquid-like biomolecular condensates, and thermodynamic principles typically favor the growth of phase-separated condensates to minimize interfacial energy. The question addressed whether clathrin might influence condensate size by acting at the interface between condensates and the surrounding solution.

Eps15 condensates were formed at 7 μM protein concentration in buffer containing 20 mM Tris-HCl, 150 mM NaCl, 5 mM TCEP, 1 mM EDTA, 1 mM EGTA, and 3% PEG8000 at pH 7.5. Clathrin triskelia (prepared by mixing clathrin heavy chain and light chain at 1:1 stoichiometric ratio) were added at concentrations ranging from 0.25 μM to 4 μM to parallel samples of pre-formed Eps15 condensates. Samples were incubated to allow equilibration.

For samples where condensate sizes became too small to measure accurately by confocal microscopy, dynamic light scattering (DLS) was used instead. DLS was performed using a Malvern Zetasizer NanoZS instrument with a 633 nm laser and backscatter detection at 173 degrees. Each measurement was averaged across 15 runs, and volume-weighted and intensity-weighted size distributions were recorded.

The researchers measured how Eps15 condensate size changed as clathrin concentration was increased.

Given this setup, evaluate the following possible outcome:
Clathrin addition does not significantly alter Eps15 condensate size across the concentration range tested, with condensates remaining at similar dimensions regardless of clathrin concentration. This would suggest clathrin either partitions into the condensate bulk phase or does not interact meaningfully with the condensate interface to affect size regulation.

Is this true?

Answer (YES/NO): NO